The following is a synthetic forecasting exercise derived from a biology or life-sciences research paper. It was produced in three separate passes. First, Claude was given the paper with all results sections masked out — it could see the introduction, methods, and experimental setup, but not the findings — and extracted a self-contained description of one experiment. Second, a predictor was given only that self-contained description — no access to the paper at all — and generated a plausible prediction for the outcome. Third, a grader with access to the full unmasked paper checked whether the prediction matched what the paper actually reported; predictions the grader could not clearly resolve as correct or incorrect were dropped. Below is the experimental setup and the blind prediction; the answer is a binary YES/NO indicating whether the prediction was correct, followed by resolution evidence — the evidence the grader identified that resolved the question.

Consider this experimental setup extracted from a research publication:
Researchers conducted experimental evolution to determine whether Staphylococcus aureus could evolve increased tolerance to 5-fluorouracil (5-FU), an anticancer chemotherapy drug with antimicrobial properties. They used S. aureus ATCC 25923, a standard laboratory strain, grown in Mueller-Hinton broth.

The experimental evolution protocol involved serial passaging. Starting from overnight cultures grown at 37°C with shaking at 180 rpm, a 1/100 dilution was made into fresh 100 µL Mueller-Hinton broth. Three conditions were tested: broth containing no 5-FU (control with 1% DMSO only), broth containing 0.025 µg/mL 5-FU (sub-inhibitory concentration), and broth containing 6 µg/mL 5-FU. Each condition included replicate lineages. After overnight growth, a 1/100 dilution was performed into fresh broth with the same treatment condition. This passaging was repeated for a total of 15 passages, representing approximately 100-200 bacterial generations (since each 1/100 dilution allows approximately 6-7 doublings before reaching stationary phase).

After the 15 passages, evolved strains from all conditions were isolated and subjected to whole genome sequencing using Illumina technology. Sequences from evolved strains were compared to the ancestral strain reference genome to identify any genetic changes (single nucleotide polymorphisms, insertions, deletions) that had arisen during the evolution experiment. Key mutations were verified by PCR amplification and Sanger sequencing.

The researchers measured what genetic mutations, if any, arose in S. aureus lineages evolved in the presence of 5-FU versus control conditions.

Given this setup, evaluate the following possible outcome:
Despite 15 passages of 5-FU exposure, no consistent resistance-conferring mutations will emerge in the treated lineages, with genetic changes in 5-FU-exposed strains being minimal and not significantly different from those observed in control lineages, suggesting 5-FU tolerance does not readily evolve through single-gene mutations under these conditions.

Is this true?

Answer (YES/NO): NO